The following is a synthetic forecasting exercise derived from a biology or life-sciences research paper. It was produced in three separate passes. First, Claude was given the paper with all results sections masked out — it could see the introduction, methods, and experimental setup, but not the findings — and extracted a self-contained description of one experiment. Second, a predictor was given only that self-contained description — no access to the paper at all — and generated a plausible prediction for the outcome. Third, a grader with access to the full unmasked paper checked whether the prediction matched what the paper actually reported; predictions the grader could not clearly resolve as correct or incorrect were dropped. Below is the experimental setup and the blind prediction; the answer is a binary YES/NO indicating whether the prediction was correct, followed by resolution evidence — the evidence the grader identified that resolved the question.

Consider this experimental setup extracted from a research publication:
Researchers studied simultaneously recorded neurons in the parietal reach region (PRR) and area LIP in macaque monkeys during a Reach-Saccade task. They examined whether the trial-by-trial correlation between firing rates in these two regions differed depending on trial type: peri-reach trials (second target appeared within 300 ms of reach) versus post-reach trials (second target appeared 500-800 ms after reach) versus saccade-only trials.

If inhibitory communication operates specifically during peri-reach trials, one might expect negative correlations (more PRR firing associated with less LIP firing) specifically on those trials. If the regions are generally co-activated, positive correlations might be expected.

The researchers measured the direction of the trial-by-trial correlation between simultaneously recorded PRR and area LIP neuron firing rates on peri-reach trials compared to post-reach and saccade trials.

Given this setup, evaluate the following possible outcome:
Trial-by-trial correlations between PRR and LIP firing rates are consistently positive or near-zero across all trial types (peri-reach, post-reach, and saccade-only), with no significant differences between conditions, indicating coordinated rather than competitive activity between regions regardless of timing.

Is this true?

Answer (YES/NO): NO